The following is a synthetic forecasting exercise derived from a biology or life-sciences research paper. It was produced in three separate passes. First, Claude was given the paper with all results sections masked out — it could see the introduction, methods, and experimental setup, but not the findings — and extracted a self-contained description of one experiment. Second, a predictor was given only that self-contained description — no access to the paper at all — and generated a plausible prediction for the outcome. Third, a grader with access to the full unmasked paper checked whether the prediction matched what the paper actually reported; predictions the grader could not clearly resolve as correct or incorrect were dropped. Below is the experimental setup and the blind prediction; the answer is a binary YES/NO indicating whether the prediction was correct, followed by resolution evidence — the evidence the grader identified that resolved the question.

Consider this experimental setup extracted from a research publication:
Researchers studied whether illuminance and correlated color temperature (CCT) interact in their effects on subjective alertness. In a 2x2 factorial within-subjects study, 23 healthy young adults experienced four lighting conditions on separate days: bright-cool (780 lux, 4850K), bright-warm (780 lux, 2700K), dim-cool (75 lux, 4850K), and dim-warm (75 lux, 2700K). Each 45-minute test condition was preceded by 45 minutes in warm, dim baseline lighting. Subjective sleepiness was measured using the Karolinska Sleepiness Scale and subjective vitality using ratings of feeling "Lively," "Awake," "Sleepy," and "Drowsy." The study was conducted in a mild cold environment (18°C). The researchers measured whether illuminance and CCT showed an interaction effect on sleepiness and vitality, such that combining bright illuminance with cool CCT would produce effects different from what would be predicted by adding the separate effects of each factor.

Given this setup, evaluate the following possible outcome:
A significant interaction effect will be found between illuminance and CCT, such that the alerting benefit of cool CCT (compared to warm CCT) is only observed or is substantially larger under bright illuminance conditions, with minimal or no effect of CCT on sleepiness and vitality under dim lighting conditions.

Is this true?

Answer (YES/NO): NO